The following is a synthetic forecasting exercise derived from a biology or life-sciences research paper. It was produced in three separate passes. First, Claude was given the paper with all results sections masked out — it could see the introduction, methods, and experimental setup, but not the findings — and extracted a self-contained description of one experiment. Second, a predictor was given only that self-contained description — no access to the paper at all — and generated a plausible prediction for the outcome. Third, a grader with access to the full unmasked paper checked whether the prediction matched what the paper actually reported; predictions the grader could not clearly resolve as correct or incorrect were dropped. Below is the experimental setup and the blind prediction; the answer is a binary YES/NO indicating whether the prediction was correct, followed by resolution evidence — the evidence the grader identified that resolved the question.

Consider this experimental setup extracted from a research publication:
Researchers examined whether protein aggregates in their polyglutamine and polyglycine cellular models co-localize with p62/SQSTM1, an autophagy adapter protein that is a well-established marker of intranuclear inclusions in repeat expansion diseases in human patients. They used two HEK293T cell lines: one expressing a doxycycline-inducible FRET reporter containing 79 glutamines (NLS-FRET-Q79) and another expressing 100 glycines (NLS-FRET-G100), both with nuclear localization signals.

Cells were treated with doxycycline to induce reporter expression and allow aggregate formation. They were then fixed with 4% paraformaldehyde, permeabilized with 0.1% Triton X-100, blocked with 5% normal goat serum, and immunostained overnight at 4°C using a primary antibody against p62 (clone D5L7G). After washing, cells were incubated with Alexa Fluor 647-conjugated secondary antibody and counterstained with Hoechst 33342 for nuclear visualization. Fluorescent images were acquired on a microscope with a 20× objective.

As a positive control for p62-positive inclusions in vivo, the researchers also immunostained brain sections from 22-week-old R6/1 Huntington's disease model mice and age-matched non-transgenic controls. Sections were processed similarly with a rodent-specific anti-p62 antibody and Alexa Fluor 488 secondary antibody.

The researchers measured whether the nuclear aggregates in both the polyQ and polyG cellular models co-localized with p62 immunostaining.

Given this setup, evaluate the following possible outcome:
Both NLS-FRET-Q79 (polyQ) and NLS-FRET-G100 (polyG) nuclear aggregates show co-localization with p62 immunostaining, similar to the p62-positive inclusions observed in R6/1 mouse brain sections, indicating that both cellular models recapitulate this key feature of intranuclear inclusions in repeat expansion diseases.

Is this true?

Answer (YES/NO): YES